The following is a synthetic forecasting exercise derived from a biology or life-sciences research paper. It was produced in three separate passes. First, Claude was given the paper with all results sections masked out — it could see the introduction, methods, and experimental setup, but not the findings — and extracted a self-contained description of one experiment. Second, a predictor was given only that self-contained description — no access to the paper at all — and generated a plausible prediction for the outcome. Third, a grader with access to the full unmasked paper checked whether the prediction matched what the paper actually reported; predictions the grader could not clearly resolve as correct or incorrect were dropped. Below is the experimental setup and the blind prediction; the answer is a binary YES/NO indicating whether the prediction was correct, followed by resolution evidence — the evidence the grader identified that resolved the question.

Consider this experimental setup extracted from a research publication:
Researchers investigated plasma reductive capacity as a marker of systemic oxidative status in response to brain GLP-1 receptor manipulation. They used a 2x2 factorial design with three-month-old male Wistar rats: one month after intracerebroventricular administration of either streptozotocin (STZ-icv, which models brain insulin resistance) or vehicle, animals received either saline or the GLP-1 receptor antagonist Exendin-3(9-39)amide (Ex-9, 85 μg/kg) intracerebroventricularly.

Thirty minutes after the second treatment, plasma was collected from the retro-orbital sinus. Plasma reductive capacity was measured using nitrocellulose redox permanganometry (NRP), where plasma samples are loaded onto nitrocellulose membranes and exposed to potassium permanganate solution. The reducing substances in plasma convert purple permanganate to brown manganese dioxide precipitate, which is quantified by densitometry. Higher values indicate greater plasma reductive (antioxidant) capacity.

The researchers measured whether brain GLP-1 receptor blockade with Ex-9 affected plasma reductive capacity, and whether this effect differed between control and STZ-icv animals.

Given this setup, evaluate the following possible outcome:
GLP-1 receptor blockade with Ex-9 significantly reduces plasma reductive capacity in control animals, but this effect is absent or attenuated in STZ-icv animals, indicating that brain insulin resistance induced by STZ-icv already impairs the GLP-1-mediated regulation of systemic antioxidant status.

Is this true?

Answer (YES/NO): NO